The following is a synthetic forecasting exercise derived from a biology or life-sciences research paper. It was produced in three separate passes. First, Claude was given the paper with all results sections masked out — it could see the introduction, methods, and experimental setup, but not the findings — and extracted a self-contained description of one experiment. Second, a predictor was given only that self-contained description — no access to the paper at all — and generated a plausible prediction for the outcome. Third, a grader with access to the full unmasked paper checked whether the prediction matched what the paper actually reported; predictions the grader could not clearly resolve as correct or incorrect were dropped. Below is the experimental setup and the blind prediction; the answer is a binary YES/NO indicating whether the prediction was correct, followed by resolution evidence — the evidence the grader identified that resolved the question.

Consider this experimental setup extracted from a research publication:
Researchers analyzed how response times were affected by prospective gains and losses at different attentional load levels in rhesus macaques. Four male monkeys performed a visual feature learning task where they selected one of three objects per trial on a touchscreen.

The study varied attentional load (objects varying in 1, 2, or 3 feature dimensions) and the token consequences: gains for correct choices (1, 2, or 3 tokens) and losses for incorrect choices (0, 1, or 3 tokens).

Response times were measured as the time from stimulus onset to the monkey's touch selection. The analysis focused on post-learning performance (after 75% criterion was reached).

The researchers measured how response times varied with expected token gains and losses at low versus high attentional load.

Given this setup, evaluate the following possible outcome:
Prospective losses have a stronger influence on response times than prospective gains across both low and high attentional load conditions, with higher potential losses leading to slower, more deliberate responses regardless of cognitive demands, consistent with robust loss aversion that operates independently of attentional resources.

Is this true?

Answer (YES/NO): NO